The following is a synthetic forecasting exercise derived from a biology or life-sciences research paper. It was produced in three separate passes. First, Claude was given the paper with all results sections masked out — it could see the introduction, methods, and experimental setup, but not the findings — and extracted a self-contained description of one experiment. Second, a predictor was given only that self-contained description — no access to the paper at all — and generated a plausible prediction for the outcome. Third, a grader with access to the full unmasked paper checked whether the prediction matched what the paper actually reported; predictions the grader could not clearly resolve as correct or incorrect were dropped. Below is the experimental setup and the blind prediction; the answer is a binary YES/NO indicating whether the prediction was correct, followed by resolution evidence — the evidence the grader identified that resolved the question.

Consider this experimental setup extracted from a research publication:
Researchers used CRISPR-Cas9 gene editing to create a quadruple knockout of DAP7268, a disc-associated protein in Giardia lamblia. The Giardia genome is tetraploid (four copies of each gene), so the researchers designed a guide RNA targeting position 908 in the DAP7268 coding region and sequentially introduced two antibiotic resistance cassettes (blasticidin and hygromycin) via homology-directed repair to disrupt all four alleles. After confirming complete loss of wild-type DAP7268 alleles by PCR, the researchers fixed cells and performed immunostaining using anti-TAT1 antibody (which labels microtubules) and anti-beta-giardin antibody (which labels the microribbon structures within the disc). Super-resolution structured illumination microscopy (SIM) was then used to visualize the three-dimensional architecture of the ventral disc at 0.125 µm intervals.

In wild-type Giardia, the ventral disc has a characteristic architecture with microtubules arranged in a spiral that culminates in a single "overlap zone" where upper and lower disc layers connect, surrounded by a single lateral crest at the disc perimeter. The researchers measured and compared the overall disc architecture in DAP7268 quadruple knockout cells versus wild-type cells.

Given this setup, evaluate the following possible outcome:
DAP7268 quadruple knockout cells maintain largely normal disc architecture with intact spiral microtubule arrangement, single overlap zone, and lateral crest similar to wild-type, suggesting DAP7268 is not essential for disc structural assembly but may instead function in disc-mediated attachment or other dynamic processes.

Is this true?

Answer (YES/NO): NO